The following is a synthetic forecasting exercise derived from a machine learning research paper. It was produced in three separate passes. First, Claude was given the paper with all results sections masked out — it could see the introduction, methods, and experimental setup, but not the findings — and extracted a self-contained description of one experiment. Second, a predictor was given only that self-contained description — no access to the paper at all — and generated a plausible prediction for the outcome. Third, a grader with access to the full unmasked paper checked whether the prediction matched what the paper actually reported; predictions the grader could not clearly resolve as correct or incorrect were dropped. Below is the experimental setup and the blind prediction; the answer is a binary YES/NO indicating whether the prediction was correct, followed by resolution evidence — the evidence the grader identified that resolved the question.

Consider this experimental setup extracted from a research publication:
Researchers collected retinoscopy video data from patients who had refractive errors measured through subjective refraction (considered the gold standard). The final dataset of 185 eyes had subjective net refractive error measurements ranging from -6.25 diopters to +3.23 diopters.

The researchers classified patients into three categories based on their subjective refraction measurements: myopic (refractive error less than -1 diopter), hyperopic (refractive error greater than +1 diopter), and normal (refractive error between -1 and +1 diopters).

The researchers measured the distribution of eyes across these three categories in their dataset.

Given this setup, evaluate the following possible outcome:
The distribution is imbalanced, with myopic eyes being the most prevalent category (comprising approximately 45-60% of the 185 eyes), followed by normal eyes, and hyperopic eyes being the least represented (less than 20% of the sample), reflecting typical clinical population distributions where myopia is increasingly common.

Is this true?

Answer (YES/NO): NO